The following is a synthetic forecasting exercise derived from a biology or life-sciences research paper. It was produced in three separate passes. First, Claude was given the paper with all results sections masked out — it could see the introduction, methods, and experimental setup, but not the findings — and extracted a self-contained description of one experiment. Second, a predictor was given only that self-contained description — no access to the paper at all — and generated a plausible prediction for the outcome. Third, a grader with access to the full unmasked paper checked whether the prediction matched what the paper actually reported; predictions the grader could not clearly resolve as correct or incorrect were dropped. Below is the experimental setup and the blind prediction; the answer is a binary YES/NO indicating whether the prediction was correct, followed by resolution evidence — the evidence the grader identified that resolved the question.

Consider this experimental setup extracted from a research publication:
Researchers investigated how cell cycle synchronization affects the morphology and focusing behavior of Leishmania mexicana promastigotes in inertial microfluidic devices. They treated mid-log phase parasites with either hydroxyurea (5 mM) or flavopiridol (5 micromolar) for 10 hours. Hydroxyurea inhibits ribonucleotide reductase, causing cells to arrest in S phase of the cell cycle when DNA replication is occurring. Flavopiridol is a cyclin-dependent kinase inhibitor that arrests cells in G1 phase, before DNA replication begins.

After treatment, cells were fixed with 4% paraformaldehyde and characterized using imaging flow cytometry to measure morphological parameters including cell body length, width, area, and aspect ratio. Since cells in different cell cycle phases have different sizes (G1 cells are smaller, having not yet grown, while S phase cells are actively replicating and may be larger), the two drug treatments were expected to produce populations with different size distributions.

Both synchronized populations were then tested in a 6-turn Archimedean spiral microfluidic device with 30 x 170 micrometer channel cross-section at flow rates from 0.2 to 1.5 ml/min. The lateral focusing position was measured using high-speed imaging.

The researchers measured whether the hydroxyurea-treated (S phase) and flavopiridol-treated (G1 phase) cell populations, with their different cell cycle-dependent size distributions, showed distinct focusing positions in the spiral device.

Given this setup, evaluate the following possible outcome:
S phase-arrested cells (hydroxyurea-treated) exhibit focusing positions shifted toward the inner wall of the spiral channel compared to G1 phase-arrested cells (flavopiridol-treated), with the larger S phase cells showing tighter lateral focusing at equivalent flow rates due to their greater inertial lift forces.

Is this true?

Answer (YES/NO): NO